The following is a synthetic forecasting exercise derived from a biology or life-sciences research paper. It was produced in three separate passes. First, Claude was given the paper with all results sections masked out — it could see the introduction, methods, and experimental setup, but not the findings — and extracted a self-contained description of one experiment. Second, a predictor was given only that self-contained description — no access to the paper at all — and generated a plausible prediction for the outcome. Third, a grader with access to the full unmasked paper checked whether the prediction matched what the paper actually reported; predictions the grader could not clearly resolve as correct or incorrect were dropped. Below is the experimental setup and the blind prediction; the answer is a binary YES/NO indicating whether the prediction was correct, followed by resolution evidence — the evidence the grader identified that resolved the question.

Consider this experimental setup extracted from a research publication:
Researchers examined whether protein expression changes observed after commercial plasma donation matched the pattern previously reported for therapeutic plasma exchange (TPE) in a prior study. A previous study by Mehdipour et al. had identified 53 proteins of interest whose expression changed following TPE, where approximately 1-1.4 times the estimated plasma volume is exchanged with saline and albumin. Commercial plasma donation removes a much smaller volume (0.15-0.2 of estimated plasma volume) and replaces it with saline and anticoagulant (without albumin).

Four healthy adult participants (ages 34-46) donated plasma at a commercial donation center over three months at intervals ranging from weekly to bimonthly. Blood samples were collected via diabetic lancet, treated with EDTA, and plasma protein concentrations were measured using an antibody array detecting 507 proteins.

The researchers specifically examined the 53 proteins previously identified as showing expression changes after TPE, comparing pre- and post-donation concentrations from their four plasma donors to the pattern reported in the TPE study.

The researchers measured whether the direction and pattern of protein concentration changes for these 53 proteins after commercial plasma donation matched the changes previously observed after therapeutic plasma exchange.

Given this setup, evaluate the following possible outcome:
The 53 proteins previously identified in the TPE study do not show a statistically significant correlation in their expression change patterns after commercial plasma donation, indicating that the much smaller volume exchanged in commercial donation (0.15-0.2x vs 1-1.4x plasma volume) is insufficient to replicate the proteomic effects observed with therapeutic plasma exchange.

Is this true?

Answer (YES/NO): NO